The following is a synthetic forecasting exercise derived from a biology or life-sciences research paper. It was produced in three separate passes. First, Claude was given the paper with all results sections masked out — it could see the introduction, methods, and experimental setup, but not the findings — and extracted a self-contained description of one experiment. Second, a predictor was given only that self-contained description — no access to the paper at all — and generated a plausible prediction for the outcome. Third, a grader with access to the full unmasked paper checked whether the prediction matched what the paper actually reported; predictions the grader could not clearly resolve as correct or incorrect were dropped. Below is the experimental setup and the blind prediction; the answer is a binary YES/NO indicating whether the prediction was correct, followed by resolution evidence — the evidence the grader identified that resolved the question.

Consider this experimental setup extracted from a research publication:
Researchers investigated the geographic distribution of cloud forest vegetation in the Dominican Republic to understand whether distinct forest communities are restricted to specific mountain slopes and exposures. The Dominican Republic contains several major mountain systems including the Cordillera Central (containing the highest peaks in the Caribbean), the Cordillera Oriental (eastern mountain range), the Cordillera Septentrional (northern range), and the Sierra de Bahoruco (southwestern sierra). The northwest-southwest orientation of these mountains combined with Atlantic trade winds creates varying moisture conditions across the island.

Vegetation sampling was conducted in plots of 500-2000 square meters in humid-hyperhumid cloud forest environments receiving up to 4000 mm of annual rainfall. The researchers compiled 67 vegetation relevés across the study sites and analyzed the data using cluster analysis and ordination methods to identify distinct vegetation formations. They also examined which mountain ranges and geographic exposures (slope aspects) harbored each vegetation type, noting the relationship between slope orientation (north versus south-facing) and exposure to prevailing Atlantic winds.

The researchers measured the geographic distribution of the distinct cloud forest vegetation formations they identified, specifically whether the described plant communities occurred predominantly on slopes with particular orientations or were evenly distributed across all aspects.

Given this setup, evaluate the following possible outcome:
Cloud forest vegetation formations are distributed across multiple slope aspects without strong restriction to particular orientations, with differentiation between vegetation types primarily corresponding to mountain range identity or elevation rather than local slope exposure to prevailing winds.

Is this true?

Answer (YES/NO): NO